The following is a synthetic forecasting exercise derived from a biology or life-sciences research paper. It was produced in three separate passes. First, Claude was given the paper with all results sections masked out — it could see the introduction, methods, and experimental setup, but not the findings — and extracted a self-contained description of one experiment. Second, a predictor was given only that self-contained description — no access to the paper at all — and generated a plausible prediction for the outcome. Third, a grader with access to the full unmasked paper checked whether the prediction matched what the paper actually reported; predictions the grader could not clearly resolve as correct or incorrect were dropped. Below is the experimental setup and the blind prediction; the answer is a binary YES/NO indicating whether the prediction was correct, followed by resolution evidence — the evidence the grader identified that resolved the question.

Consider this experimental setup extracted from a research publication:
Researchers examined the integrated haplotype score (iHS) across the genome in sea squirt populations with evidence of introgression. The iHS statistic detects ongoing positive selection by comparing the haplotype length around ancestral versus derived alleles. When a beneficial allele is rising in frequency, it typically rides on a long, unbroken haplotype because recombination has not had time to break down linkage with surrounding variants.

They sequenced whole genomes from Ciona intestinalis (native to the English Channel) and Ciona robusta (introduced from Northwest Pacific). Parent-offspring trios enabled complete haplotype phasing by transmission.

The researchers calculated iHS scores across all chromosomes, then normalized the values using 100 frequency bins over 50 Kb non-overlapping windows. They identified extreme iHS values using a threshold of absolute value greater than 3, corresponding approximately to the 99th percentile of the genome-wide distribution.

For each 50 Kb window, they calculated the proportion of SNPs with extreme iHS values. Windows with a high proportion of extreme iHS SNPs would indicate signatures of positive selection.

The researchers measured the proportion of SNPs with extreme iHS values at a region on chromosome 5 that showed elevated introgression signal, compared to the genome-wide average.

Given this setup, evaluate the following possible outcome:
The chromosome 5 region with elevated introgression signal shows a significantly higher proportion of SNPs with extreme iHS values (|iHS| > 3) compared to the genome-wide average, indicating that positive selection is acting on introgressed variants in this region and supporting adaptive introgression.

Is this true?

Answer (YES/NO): YES